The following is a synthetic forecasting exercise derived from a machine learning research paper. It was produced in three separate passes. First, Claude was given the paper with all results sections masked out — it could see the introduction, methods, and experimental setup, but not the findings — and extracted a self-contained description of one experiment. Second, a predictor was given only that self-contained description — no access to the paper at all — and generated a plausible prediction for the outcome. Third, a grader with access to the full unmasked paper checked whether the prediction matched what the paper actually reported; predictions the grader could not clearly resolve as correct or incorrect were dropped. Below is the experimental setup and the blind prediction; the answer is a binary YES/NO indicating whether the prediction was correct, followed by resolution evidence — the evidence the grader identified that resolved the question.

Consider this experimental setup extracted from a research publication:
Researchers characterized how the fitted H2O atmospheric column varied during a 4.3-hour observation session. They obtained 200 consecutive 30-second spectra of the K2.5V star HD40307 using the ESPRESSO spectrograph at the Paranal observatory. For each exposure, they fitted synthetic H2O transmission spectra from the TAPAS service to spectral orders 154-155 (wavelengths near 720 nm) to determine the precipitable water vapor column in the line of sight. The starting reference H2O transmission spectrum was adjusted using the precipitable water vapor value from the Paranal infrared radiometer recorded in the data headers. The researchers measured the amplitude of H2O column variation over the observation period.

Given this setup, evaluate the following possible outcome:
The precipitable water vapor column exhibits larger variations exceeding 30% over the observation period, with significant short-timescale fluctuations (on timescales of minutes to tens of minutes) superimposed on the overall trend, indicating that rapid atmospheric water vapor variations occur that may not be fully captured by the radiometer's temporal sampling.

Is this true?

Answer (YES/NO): NO